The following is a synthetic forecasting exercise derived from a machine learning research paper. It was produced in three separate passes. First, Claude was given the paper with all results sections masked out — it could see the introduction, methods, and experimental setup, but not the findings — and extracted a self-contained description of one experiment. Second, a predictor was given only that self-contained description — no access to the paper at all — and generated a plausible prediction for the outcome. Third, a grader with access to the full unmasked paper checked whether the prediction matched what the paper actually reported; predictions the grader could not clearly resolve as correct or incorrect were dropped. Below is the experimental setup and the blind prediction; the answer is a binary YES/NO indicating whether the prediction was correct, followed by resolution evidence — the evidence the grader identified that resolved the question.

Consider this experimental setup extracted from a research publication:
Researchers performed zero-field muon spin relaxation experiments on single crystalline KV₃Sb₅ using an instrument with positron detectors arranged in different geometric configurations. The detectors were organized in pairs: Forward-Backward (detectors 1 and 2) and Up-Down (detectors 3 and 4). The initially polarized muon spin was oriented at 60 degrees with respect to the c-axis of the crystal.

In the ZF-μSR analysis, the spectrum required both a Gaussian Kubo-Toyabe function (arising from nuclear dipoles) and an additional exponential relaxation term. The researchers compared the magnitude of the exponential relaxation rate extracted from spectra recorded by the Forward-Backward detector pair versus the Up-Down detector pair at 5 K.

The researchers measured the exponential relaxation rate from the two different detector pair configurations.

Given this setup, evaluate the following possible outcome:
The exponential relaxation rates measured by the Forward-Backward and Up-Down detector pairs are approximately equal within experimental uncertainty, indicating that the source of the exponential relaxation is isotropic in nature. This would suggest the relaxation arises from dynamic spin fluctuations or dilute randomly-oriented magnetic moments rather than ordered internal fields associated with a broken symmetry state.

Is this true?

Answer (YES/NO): NO